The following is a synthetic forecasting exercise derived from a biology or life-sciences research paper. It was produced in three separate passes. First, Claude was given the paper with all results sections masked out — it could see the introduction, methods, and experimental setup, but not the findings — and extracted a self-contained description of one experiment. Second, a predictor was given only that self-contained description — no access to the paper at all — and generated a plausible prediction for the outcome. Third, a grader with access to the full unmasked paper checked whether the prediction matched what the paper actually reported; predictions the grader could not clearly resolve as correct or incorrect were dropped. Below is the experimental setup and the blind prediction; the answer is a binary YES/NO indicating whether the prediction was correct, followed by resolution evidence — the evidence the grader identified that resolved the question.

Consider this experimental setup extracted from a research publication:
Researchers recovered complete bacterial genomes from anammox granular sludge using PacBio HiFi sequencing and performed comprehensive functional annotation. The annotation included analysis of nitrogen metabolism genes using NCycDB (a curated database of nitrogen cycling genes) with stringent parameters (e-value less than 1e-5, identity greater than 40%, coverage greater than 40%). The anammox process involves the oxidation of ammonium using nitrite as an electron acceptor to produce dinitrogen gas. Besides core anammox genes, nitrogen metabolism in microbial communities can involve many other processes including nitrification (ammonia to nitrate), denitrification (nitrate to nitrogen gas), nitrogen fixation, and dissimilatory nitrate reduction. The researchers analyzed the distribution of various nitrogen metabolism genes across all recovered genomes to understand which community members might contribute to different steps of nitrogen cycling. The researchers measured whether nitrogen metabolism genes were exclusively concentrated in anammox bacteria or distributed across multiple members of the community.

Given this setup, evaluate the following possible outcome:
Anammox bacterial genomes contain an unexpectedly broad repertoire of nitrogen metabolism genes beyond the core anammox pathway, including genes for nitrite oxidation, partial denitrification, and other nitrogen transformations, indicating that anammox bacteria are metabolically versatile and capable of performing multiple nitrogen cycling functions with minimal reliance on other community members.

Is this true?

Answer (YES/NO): NO